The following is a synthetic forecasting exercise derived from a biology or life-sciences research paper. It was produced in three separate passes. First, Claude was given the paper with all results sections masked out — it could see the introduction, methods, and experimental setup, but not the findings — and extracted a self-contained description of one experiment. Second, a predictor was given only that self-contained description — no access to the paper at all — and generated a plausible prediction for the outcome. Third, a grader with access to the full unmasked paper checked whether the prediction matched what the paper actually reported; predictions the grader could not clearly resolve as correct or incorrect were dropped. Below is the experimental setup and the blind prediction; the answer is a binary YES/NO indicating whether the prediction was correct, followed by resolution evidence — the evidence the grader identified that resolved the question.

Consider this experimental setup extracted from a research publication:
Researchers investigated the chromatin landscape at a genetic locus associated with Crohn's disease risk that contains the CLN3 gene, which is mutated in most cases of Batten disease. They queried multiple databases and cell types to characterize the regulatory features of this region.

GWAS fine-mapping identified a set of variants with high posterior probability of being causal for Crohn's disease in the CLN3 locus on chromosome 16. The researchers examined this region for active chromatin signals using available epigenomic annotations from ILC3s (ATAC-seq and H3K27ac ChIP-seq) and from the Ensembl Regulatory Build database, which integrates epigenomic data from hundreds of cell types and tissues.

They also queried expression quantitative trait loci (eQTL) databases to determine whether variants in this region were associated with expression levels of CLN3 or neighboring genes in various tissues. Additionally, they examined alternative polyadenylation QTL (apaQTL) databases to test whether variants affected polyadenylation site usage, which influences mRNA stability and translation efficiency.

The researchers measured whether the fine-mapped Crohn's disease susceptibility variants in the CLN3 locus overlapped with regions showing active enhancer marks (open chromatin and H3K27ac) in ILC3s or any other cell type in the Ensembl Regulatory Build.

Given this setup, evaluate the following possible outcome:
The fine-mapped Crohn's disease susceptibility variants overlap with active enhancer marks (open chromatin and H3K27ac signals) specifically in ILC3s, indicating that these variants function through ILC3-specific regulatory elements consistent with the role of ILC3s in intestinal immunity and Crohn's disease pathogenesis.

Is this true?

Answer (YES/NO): NO